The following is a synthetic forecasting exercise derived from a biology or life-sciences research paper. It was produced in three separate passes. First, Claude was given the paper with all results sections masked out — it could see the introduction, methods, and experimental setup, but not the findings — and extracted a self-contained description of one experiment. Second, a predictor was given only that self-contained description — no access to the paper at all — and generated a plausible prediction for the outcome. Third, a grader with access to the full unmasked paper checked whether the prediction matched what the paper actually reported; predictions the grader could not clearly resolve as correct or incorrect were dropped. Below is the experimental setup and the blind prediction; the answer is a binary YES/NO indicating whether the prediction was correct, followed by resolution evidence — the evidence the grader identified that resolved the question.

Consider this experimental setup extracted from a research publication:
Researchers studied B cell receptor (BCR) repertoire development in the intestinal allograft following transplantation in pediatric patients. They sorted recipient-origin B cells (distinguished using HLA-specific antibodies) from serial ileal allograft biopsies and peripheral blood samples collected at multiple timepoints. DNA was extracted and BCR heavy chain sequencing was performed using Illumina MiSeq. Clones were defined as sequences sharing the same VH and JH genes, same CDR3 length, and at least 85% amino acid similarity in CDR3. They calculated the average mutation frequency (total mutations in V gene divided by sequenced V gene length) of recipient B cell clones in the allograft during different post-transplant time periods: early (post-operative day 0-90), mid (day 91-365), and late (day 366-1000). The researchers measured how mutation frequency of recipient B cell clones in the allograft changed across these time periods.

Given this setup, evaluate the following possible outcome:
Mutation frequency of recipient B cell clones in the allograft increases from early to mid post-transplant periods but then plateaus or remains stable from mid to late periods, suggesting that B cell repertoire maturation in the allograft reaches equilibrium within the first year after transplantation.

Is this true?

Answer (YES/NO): NO